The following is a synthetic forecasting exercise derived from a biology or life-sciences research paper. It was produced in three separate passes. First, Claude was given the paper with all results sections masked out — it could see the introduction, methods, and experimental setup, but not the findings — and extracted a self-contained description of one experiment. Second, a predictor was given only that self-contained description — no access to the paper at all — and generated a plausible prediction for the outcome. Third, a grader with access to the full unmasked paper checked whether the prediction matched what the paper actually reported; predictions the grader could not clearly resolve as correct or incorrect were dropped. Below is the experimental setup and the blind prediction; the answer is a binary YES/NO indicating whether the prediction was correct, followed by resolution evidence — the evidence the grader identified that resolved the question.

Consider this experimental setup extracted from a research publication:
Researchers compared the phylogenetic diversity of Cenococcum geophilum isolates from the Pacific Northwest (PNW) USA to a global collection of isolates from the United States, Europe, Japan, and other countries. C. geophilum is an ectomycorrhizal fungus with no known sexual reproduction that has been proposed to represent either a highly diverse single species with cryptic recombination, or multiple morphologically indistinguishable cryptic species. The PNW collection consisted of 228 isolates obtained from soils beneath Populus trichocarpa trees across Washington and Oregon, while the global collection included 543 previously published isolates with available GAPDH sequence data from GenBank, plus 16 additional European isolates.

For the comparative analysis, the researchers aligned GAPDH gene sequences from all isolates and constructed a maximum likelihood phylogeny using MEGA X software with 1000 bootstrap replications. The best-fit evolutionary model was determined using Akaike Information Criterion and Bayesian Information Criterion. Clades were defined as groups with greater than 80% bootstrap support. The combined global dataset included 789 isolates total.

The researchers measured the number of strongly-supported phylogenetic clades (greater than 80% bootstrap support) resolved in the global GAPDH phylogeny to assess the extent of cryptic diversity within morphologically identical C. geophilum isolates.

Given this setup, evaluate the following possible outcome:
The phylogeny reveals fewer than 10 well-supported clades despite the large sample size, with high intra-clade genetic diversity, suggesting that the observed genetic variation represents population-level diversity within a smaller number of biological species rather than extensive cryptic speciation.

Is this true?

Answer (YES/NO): NO